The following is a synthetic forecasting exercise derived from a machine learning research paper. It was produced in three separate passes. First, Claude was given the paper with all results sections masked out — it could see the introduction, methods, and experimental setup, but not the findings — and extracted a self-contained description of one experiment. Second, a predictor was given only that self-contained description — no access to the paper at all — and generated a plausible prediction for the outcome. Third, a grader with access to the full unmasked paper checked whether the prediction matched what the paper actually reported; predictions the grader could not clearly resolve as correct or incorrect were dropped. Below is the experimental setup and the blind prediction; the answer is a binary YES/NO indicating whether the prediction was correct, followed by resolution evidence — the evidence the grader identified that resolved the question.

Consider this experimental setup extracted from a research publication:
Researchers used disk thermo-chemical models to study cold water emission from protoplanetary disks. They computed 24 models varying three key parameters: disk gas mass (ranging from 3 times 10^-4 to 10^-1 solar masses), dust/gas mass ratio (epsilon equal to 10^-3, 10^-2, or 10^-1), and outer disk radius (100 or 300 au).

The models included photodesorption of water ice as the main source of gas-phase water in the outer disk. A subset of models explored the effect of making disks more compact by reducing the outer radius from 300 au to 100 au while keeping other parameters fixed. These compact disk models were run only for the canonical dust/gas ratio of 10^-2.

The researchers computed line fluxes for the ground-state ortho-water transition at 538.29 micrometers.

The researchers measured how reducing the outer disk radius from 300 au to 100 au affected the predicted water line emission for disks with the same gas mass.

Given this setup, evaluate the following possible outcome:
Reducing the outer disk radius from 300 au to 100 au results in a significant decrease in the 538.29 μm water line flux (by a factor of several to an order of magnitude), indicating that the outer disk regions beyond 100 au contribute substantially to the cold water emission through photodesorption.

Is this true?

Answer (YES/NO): NO